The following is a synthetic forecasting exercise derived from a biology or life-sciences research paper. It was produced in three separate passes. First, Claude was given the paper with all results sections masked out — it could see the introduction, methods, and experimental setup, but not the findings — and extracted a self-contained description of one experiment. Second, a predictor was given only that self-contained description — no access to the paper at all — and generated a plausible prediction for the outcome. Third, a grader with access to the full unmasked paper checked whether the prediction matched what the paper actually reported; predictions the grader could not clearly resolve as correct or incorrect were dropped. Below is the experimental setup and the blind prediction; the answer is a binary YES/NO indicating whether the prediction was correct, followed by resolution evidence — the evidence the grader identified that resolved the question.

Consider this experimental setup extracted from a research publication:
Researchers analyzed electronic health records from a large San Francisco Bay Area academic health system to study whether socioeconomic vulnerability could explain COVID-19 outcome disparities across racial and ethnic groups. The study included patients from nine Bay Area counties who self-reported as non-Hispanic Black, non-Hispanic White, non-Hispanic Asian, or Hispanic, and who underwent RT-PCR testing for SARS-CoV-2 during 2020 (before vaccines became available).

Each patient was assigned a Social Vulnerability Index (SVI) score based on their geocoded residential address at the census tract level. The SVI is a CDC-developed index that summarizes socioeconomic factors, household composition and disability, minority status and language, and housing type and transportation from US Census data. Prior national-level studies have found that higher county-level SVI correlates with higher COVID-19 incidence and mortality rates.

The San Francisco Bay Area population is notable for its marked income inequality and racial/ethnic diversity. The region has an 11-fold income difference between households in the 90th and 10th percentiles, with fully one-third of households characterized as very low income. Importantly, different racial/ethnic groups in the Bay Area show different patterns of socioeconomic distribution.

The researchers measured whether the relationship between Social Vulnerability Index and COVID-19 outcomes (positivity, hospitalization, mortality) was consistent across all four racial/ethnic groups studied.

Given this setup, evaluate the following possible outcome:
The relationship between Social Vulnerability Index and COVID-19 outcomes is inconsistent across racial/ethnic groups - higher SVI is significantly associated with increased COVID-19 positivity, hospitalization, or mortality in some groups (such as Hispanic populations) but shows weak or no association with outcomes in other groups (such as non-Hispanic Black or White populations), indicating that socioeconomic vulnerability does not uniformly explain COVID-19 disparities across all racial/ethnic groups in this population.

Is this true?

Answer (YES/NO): NO